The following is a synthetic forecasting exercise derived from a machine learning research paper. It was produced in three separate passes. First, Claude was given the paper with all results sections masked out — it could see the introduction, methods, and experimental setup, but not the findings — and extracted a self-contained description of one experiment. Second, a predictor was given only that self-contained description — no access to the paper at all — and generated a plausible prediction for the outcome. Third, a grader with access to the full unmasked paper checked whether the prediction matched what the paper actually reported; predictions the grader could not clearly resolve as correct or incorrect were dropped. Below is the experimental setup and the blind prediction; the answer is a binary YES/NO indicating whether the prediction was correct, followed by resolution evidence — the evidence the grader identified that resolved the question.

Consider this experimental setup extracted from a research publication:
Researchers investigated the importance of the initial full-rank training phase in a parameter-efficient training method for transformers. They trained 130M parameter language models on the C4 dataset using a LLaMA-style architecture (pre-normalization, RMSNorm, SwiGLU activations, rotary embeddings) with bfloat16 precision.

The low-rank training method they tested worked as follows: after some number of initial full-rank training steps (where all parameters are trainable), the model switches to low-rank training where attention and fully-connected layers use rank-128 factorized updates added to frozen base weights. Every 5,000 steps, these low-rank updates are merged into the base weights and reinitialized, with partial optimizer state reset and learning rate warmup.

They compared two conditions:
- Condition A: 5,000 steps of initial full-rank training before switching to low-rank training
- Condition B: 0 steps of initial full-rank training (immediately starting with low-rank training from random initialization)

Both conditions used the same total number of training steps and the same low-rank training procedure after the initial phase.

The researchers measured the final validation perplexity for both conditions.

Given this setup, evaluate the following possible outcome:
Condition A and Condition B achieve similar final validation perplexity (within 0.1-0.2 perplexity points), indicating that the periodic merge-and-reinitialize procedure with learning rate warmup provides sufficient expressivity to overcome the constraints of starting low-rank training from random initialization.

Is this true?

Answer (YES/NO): NO